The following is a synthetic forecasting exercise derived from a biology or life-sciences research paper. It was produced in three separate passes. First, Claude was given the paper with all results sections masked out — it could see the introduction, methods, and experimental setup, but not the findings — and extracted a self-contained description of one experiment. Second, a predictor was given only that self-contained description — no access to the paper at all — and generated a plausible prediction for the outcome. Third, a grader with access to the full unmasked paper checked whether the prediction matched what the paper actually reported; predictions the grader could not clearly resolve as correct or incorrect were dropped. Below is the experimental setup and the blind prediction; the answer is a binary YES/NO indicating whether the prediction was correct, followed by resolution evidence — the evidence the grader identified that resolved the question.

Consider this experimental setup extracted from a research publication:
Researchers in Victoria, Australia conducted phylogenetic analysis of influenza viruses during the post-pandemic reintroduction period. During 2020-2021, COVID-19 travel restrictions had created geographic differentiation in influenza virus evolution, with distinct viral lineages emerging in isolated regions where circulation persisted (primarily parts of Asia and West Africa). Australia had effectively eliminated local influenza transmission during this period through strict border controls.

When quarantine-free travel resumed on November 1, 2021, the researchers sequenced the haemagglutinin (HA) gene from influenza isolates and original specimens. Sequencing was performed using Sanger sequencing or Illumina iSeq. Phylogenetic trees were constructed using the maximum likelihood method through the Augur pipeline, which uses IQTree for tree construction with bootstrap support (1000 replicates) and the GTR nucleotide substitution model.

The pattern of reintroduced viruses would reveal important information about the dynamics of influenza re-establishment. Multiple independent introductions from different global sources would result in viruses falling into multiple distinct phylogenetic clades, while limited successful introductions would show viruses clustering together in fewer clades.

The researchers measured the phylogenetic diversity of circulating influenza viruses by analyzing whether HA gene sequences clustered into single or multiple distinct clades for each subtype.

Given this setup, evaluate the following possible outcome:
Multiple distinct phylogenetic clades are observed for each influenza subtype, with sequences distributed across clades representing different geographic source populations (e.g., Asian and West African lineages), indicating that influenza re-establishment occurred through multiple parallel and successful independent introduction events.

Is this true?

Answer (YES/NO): NO